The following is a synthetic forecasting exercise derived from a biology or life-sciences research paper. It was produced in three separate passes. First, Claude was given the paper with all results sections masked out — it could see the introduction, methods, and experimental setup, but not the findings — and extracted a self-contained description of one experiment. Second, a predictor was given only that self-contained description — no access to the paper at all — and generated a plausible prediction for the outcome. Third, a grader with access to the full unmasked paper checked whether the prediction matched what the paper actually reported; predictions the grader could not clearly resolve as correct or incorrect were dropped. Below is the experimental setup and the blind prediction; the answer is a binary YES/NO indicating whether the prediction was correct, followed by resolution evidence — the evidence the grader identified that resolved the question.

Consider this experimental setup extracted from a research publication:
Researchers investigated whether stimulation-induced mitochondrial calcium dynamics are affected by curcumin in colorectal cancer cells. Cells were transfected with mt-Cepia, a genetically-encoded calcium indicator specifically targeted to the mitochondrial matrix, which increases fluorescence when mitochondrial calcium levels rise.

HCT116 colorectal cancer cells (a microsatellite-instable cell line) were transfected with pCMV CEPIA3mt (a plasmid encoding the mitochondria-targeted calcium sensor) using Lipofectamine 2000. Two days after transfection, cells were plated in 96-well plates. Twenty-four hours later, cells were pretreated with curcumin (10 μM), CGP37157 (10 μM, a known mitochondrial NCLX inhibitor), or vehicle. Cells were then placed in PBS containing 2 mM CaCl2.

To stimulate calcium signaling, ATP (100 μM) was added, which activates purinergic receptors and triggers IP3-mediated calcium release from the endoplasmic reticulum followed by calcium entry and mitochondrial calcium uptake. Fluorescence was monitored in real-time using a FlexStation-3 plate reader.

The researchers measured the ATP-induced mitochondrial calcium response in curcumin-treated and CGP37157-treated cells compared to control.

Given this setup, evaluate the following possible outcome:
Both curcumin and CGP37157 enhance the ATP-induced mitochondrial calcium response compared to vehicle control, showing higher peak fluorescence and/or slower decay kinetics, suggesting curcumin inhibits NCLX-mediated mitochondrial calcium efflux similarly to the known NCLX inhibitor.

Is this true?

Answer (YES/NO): NO